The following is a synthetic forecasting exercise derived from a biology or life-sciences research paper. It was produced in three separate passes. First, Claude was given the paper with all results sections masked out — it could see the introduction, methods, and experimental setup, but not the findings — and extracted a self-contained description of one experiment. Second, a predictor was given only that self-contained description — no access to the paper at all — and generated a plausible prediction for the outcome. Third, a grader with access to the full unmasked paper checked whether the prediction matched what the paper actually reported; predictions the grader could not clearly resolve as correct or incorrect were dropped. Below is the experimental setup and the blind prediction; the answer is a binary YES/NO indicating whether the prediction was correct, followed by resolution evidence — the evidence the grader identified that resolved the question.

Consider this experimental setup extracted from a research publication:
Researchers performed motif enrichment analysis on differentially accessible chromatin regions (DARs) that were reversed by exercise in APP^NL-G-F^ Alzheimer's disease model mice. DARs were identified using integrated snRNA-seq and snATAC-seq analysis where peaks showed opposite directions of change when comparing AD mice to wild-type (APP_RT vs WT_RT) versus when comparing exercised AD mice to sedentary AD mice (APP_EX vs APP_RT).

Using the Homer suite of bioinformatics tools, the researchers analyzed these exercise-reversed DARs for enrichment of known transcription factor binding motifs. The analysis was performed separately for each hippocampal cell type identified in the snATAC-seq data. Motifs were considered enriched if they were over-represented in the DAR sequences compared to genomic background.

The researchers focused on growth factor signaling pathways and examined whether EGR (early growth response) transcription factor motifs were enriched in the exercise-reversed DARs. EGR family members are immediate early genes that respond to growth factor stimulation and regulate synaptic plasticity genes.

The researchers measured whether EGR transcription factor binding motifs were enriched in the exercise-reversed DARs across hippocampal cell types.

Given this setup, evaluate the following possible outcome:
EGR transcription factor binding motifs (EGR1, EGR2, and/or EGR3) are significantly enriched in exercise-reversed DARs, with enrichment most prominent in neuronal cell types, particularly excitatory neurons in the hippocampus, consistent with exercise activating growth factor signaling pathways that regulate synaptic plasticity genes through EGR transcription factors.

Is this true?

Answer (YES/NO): YES